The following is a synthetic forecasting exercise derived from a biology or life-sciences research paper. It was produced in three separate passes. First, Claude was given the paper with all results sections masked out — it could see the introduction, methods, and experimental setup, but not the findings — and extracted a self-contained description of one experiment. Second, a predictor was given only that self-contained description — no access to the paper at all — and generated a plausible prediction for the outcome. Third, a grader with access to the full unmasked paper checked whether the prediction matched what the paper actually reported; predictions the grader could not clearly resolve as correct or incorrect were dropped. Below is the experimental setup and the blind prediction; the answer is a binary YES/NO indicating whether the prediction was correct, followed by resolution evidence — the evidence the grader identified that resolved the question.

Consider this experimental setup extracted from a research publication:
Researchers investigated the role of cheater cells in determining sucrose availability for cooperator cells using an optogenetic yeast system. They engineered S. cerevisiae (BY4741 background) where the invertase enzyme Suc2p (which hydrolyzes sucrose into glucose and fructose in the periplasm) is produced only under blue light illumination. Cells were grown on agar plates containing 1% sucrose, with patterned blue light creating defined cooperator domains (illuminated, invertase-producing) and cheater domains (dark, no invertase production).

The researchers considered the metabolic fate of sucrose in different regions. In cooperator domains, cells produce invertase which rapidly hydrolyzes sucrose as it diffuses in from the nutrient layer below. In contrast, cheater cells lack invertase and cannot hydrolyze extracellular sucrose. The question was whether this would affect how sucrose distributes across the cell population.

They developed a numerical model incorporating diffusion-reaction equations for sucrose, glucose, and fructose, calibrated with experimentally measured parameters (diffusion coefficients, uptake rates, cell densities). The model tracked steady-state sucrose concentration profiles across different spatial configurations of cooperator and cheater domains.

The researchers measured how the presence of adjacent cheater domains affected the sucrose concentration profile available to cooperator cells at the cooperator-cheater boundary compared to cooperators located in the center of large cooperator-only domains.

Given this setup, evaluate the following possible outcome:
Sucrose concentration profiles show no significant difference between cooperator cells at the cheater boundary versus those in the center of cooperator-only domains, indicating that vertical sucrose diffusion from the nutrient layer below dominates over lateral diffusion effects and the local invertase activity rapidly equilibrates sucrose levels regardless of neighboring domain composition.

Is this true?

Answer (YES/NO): NO